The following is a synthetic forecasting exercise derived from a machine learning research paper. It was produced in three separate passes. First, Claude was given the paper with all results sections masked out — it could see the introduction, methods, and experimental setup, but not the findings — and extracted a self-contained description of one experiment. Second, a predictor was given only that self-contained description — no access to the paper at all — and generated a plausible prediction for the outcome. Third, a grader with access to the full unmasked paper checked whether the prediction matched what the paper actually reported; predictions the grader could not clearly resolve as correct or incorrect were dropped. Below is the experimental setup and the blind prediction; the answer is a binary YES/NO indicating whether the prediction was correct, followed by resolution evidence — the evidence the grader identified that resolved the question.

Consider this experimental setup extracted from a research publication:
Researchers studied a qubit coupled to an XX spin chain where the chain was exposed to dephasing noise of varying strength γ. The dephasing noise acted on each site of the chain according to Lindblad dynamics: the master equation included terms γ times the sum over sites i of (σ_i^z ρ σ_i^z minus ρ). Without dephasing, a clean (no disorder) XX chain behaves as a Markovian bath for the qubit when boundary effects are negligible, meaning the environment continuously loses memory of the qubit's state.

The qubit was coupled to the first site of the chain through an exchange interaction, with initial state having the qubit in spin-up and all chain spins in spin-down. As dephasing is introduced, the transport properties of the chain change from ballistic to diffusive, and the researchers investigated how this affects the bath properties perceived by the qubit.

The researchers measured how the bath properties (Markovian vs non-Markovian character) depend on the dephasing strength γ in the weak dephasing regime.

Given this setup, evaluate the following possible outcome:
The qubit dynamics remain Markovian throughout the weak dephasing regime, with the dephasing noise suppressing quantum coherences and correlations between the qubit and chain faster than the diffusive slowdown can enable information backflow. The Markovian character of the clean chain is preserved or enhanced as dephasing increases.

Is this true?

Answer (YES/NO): NO